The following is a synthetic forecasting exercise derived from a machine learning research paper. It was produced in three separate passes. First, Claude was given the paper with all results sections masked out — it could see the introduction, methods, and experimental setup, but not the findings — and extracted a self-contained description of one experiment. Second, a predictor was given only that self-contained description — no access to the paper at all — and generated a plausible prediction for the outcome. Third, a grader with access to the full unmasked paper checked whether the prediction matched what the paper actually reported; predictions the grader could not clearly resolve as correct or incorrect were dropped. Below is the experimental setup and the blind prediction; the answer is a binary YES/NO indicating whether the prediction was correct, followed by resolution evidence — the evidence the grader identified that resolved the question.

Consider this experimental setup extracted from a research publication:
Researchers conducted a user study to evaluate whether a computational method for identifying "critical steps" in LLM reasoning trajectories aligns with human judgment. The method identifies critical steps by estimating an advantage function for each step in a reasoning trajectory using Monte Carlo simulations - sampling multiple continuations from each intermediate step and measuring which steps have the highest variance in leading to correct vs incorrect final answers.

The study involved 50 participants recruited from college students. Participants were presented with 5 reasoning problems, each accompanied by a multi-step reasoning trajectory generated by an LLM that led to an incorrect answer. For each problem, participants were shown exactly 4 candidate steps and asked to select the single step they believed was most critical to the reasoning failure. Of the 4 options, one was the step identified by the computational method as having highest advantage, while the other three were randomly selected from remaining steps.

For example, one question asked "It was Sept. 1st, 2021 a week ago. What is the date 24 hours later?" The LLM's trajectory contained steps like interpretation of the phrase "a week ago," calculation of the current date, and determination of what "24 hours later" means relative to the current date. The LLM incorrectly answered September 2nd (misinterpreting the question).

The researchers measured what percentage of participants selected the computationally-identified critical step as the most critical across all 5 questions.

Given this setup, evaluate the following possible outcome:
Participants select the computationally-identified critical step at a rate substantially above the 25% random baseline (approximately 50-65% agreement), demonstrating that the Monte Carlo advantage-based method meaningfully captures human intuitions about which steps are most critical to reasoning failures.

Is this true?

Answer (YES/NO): NO